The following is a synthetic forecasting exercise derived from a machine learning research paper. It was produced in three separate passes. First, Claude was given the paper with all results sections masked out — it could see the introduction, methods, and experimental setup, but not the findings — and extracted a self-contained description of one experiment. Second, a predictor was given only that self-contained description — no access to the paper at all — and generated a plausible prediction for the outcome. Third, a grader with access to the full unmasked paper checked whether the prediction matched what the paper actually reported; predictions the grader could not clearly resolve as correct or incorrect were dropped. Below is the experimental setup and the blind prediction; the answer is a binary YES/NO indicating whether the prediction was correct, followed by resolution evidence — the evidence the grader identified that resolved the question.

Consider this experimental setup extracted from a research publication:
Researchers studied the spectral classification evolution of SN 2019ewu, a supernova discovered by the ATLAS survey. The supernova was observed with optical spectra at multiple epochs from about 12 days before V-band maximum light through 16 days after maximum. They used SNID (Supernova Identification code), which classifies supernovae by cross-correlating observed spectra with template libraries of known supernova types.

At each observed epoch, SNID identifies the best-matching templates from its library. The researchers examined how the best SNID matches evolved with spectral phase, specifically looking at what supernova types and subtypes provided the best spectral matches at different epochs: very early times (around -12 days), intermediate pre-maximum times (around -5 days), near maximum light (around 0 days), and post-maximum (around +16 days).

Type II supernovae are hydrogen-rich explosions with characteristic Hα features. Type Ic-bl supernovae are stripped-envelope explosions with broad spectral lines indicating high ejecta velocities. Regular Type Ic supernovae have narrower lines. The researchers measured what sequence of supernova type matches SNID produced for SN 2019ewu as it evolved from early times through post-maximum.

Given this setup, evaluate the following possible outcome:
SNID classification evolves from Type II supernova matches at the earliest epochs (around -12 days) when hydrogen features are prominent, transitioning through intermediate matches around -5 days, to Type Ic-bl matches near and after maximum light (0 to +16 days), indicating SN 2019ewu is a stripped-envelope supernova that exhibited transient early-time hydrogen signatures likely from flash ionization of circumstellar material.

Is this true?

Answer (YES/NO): NO